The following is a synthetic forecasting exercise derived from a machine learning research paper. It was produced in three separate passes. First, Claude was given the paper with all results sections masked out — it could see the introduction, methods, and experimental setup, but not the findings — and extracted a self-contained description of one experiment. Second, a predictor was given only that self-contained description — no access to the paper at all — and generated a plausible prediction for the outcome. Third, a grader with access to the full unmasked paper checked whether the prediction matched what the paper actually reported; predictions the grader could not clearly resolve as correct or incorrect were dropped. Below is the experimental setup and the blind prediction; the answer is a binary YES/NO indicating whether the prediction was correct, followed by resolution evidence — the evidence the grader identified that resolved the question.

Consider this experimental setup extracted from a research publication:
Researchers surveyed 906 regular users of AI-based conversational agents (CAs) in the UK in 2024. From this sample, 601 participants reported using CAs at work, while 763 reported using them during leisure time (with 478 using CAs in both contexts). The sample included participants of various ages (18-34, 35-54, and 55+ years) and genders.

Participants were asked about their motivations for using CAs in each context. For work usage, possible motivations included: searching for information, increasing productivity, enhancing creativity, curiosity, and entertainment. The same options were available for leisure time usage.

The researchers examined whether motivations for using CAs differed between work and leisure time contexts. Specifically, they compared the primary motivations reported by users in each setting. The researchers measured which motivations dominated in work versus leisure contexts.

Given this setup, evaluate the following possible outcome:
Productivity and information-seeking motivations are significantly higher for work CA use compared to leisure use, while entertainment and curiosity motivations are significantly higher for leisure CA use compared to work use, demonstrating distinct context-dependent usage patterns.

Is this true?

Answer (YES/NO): NO